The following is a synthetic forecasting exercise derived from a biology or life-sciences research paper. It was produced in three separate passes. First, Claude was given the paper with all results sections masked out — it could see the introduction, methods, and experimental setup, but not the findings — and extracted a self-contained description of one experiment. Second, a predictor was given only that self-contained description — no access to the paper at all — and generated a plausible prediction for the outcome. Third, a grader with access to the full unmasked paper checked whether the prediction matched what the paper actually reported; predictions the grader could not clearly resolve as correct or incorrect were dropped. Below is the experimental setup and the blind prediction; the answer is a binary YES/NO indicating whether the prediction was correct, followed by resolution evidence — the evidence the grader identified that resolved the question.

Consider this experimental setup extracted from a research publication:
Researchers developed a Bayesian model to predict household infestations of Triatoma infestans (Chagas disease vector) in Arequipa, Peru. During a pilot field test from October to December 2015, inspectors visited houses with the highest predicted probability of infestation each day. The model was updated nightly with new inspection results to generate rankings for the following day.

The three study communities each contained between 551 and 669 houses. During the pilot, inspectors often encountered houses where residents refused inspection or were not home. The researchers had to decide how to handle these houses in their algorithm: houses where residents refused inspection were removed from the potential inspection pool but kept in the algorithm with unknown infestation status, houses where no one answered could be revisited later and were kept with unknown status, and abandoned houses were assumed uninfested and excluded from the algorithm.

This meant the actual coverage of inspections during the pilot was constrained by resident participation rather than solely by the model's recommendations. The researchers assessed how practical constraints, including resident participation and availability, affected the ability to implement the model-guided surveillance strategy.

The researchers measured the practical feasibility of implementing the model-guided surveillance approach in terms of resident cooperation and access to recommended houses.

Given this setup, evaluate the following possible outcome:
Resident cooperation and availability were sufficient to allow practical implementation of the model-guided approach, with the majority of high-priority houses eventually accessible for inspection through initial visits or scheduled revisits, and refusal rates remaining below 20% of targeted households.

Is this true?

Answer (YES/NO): NO